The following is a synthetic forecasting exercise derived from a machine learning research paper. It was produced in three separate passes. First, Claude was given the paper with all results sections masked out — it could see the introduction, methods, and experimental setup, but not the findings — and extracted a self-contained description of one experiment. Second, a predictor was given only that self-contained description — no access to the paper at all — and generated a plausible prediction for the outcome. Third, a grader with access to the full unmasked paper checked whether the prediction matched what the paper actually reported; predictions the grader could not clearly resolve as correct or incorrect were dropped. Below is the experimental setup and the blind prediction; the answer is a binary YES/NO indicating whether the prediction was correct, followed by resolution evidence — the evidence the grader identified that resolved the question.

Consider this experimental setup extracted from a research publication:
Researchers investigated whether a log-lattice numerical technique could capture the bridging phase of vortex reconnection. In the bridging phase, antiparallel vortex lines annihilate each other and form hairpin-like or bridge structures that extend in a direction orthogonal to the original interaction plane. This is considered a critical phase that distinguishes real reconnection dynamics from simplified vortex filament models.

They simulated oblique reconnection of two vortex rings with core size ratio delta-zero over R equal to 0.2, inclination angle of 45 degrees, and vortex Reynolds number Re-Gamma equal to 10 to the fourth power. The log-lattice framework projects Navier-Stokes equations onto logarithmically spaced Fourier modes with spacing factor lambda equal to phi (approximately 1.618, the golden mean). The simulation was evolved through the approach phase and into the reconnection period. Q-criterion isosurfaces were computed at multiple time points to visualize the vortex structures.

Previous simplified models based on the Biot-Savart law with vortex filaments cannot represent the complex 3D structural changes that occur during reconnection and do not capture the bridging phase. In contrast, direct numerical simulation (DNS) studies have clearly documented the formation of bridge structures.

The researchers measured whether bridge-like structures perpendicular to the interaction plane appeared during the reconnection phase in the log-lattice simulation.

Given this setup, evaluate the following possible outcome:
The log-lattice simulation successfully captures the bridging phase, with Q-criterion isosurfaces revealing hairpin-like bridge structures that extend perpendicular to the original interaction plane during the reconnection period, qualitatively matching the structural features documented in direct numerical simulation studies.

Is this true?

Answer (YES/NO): YES